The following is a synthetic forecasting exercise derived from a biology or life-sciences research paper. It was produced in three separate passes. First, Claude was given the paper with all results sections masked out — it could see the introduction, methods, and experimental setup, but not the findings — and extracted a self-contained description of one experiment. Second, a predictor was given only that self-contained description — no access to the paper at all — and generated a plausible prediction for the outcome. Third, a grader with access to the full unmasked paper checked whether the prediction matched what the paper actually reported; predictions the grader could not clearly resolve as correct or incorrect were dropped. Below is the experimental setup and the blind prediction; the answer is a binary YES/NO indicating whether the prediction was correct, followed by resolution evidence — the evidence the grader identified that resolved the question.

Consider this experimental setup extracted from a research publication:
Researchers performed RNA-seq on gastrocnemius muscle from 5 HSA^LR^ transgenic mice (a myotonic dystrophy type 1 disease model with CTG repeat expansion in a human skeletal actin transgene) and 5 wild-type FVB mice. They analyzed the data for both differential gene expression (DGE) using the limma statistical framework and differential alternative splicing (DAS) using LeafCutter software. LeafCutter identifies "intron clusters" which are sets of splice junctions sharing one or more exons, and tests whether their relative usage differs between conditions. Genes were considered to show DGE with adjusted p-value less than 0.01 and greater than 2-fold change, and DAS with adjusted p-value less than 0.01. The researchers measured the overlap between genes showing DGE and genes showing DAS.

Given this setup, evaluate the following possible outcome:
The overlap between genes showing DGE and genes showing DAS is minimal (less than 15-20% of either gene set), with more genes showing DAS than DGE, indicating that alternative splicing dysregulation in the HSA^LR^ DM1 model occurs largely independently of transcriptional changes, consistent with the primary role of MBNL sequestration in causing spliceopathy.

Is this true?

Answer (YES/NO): YES